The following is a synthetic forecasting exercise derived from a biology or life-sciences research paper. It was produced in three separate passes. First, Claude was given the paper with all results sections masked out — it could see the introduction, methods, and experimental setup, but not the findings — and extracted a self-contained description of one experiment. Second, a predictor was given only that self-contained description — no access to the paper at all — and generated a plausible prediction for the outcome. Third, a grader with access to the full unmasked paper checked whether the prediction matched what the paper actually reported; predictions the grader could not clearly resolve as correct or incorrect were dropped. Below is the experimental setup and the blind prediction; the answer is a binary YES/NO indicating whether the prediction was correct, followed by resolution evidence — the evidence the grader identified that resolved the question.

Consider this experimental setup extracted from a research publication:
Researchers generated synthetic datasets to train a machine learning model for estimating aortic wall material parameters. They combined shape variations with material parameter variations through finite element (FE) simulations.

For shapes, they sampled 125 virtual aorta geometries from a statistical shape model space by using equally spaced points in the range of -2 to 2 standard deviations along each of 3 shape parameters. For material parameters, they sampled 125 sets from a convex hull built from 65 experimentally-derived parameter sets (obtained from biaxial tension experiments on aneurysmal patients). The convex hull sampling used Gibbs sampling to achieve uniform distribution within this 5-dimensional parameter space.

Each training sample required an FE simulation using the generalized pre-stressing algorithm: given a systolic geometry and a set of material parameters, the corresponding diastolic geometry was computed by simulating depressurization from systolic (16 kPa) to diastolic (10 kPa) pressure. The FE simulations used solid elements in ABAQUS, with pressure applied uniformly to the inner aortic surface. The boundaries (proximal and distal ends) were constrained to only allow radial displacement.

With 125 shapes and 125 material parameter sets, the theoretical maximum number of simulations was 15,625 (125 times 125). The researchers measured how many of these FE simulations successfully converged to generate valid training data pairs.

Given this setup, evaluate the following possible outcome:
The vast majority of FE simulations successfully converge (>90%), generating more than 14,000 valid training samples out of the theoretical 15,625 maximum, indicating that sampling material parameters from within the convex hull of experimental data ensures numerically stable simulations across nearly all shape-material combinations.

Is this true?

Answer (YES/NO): YES